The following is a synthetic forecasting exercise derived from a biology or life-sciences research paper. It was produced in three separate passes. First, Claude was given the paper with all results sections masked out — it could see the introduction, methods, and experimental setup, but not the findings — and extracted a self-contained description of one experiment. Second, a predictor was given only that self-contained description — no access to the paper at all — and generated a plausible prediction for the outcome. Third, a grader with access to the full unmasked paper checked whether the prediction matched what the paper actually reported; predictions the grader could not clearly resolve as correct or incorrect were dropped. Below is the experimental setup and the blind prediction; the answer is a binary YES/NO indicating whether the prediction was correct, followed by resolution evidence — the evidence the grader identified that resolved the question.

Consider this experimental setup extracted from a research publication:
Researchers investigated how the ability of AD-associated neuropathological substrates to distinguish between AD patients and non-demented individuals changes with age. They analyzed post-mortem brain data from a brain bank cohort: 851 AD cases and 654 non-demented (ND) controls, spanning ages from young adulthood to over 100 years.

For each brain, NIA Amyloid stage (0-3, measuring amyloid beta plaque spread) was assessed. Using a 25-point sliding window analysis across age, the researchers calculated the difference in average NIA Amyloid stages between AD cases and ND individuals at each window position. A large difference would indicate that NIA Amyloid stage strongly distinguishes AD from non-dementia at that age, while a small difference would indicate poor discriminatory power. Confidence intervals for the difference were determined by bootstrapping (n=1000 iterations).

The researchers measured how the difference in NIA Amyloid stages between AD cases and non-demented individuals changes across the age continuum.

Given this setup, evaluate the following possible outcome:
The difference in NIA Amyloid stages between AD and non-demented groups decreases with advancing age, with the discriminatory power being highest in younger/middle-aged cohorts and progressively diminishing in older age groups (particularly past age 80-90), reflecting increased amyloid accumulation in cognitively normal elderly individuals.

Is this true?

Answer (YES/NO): YES